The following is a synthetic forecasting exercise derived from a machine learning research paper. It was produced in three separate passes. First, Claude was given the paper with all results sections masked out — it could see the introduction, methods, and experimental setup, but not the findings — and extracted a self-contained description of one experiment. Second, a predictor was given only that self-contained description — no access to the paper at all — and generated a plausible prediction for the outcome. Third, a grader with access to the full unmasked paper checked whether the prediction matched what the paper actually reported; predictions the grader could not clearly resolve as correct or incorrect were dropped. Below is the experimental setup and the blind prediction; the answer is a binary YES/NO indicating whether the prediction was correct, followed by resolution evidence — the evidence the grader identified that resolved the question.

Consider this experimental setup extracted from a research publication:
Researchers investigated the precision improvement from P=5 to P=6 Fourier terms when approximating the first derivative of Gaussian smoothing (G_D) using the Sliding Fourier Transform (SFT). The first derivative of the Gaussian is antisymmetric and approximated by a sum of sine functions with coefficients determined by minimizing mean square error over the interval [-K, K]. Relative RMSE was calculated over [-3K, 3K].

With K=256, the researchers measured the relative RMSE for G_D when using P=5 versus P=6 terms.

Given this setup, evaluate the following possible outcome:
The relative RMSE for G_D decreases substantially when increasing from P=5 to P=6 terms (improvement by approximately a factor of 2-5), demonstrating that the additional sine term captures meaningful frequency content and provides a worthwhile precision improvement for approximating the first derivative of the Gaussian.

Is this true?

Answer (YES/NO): YES